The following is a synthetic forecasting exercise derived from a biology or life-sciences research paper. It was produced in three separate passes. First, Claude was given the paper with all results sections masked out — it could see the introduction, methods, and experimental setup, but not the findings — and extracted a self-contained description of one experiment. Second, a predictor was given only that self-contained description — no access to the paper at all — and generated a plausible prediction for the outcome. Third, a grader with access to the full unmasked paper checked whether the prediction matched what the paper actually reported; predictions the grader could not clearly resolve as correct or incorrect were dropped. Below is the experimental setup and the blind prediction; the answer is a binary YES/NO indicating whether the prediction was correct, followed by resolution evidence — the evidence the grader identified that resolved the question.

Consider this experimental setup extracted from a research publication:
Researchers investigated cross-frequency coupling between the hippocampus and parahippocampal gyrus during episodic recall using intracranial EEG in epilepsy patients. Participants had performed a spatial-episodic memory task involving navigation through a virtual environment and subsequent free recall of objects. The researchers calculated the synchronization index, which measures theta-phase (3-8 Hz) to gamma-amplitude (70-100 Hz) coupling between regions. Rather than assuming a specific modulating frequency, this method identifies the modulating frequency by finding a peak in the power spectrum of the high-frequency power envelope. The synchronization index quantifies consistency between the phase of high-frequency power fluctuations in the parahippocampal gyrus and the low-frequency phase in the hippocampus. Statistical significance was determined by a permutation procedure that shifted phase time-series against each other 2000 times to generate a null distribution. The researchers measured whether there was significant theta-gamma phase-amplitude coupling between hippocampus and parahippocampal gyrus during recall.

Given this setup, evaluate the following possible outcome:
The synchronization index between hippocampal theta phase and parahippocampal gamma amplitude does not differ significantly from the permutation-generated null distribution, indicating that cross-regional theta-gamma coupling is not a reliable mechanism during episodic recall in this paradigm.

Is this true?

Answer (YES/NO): NO